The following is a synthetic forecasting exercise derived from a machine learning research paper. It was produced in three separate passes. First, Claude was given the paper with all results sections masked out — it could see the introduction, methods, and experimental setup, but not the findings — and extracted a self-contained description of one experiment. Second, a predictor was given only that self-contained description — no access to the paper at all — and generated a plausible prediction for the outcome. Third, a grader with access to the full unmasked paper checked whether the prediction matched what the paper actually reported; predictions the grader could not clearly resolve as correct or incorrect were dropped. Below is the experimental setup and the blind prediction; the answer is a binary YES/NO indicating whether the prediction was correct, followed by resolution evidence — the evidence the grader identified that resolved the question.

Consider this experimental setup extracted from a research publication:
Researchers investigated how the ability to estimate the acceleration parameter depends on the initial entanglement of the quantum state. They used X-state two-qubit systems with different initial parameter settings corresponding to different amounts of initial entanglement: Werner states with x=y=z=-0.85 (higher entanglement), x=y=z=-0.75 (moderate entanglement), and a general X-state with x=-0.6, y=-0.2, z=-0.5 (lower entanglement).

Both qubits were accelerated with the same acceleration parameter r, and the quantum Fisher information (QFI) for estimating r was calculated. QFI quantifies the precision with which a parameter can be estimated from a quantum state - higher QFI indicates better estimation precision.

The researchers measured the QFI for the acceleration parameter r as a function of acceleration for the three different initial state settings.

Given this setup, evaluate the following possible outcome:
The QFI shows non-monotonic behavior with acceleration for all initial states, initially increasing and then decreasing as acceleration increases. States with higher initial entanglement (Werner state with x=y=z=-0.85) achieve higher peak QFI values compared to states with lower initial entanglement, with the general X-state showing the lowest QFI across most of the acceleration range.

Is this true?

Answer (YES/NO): NO